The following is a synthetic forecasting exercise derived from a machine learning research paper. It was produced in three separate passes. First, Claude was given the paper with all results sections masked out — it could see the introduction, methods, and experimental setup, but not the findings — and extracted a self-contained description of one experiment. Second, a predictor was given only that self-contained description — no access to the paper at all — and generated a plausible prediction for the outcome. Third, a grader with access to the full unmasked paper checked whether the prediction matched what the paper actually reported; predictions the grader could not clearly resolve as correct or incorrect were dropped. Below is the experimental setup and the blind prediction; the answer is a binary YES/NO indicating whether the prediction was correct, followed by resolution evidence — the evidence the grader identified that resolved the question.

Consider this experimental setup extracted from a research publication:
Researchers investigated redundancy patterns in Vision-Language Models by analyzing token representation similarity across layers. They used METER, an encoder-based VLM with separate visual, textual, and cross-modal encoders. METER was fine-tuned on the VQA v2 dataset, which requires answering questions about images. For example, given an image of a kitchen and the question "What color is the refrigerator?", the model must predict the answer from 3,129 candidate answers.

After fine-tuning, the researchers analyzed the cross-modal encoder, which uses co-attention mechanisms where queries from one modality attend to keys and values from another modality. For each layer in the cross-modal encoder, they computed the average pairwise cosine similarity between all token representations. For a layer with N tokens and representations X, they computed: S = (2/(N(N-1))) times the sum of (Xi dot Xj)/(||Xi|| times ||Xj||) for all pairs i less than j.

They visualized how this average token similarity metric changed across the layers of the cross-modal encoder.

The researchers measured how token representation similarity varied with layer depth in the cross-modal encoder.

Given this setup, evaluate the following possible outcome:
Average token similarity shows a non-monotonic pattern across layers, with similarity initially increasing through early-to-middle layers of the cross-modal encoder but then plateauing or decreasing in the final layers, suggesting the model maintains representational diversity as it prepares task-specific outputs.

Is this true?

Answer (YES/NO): NO